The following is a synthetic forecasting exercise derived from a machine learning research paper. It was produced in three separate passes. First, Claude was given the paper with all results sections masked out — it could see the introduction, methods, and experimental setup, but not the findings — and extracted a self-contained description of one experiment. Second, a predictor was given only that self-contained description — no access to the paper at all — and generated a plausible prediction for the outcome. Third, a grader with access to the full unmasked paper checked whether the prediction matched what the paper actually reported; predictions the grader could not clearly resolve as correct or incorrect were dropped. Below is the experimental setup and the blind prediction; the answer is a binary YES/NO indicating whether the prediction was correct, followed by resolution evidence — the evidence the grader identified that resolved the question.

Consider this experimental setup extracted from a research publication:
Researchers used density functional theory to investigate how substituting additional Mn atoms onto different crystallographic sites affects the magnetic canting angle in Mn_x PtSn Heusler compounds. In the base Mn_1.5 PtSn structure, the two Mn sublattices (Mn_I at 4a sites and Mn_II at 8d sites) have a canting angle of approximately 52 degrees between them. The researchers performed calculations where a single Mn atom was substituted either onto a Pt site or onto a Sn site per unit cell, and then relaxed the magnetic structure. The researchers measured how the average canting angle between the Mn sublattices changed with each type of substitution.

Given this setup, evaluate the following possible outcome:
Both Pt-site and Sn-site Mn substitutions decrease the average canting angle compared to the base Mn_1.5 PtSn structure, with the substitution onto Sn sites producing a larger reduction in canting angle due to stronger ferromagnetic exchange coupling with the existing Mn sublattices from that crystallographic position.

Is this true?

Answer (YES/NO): NO